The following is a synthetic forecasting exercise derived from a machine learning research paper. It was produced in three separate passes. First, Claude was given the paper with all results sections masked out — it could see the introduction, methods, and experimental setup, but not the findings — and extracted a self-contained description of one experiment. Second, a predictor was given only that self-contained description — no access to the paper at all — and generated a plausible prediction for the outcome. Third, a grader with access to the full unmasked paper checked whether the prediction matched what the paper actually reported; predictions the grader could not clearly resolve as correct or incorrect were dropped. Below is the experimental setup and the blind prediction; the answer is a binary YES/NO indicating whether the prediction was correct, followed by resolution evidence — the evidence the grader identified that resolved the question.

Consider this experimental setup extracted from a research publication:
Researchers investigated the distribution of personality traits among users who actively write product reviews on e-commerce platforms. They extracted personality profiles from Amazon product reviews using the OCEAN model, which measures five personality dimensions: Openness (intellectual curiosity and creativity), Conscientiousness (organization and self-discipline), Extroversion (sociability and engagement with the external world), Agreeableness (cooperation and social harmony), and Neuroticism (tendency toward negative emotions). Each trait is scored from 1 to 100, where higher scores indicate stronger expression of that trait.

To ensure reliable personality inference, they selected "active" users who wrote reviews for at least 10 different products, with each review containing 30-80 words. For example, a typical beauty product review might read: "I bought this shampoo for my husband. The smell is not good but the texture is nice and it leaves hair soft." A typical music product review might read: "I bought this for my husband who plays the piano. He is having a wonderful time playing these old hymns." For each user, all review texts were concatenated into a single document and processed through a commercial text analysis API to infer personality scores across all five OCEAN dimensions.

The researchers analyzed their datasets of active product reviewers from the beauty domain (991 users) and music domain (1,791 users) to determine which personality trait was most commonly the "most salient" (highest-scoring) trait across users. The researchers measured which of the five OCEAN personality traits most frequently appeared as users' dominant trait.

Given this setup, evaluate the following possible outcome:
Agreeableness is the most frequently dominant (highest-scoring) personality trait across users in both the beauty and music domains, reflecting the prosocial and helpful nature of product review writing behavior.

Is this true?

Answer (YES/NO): YES